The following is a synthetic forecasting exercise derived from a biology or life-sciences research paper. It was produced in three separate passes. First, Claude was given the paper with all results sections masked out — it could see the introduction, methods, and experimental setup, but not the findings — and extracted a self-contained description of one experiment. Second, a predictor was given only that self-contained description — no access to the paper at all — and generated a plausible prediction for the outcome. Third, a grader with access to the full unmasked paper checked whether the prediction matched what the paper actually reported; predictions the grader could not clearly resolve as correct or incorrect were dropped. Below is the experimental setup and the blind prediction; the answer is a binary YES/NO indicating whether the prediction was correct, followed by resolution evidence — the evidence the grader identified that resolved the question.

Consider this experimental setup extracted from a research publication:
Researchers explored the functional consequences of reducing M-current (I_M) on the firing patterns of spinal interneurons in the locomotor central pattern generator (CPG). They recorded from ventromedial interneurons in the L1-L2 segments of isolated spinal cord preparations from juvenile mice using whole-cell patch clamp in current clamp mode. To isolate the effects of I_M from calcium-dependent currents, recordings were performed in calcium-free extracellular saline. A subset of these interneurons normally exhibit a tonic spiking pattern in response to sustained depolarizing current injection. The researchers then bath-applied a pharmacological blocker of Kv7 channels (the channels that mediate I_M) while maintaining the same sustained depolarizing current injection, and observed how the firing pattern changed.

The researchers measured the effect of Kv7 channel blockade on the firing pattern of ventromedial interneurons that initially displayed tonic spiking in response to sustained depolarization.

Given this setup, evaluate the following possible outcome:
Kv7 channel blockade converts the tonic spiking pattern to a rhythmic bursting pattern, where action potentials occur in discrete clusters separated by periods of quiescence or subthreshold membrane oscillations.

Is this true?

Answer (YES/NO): YES